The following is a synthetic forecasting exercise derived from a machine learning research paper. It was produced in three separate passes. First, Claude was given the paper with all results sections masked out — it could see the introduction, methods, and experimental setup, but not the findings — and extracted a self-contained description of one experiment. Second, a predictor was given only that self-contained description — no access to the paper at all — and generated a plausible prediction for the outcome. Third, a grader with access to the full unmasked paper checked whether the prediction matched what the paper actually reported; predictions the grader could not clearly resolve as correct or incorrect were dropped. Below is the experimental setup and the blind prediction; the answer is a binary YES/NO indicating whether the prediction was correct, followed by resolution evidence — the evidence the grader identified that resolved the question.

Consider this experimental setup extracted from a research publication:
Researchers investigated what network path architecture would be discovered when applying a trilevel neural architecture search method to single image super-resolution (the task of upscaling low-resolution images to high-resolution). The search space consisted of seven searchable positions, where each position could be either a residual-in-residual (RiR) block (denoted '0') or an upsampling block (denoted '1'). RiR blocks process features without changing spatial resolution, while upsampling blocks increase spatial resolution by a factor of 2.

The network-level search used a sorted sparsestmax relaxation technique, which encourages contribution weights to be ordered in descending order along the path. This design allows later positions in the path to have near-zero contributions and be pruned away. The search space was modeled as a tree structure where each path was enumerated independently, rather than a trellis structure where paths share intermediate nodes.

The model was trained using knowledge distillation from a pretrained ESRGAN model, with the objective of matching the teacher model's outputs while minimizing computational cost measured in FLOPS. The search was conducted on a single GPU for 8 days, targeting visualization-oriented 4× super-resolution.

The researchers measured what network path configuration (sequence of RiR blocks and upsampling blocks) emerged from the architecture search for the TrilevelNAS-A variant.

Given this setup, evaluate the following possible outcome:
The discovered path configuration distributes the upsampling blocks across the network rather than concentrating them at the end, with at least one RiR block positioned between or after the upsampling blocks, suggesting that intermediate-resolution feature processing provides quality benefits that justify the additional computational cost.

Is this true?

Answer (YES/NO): YES